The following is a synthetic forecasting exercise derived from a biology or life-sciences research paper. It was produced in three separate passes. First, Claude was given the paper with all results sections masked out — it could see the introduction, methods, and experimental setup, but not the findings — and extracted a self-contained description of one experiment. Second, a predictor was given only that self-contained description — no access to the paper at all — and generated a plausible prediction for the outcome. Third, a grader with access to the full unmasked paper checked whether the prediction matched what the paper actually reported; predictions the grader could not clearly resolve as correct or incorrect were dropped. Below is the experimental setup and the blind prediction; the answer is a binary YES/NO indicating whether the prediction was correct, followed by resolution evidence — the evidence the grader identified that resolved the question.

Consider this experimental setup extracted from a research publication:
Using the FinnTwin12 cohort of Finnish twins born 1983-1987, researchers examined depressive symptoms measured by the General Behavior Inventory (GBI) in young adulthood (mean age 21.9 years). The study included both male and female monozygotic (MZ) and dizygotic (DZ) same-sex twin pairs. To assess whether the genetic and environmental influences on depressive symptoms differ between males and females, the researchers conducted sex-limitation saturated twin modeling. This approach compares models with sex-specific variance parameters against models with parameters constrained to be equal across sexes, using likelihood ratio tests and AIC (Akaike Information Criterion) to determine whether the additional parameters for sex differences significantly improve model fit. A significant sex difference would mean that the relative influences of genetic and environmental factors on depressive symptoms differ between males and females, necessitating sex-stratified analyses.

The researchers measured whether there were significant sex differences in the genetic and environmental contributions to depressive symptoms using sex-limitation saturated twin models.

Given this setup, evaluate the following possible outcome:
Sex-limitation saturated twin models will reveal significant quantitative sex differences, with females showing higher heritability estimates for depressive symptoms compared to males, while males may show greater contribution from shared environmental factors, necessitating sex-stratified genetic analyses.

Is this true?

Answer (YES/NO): NO